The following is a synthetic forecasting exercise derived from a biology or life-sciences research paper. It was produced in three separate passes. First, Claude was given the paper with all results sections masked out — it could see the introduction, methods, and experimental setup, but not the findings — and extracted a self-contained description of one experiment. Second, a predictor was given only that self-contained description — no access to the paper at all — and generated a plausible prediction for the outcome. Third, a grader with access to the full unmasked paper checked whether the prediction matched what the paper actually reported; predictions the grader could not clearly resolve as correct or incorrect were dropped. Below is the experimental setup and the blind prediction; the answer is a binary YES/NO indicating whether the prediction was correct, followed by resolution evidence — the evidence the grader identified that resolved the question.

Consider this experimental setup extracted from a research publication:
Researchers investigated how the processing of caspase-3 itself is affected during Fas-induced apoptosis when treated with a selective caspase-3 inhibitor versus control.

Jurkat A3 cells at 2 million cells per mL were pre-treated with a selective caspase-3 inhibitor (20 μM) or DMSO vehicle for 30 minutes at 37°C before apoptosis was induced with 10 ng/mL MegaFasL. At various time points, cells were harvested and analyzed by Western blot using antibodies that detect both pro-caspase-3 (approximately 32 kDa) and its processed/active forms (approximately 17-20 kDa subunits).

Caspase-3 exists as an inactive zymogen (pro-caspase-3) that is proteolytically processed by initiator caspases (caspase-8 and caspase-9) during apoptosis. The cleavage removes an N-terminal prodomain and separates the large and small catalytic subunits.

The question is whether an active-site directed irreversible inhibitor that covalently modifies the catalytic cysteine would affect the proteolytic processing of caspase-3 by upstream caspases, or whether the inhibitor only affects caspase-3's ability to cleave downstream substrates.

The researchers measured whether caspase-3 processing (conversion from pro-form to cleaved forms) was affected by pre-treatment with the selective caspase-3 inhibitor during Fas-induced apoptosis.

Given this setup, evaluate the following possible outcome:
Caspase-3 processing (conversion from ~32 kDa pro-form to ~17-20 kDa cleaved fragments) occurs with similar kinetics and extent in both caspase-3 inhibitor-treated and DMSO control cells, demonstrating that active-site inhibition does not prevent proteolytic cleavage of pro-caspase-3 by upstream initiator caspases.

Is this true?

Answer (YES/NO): NO